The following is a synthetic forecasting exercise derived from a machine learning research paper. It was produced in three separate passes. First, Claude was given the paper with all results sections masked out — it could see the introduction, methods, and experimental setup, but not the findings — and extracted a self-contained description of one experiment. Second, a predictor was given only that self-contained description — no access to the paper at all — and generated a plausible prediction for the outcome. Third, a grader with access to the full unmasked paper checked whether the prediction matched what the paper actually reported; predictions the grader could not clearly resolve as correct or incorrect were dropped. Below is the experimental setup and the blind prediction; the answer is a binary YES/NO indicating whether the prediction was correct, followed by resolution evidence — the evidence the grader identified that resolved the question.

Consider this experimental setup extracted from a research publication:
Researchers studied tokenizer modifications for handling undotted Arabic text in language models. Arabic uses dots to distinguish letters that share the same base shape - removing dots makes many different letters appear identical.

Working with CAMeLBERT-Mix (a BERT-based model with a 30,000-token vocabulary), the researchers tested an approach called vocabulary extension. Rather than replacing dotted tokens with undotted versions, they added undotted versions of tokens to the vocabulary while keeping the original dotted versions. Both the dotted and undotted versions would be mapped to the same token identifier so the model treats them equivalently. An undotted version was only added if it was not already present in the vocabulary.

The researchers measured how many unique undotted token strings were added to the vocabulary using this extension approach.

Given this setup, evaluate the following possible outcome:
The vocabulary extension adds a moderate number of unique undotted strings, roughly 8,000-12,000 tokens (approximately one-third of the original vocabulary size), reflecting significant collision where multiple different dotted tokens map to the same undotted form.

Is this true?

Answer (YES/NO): NO